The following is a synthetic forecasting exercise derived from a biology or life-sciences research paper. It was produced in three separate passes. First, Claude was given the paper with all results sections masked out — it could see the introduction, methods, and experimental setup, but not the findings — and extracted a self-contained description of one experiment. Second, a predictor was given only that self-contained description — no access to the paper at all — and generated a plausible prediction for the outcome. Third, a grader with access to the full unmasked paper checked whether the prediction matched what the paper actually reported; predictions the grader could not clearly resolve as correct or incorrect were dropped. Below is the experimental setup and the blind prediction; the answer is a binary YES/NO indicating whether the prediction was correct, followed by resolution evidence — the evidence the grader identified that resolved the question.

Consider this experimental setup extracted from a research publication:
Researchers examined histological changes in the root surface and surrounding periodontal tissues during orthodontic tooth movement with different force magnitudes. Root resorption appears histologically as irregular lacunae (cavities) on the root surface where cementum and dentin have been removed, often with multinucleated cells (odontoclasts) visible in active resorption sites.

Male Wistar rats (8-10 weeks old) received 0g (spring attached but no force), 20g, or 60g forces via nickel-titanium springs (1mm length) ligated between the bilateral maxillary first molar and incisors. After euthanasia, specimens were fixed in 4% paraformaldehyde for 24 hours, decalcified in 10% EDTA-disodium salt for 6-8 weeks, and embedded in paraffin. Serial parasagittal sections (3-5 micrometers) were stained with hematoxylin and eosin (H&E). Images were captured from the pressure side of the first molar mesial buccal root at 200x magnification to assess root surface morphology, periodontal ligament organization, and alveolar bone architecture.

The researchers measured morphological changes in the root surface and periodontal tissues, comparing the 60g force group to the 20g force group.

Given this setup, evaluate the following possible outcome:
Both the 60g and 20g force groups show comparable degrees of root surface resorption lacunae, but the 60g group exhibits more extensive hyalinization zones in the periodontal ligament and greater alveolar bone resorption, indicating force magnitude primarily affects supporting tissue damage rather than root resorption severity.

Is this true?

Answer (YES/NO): NO